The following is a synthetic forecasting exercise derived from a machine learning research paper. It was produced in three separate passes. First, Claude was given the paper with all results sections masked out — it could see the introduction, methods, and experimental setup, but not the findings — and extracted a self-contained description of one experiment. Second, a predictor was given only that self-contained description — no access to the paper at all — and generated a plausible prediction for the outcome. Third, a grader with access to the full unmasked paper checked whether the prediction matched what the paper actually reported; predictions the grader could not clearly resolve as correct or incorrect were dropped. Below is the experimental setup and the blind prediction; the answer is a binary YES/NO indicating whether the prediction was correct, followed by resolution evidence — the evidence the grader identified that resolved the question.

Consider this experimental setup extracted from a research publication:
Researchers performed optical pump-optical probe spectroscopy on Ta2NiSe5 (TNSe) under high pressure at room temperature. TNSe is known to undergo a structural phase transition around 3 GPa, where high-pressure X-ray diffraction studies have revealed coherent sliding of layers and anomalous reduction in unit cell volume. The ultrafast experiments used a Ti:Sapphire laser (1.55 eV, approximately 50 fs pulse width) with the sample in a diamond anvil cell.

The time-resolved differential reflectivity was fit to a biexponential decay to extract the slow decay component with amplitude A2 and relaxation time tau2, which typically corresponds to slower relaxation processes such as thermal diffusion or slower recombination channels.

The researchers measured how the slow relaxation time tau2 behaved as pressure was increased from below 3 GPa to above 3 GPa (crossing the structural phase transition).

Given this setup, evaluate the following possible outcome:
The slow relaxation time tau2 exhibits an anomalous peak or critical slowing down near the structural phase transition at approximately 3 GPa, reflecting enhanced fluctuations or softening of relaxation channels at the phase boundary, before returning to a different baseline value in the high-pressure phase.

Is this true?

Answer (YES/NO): NO